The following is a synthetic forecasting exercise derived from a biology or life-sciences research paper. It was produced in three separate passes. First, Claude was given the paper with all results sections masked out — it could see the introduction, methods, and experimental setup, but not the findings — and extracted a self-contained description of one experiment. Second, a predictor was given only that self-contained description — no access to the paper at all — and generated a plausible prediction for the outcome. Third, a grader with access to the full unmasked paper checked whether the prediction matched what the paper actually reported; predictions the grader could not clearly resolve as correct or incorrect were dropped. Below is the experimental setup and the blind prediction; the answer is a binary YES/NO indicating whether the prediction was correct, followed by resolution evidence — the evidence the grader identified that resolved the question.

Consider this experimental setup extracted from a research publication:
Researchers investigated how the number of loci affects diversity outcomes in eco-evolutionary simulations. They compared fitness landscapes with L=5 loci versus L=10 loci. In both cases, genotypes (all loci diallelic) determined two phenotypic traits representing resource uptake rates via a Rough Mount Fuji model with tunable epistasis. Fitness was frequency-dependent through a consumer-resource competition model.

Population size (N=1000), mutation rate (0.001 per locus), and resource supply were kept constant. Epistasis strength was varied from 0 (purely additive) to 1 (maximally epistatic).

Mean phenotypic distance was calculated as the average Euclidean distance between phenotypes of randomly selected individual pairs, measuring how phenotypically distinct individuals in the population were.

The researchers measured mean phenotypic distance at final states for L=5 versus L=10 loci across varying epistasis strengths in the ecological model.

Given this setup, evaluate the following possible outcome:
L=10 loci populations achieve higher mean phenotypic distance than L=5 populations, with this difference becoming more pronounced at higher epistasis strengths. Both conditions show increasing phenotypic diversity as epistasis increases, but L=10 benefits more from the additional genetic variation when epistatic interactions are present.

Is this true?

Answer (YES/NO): NO